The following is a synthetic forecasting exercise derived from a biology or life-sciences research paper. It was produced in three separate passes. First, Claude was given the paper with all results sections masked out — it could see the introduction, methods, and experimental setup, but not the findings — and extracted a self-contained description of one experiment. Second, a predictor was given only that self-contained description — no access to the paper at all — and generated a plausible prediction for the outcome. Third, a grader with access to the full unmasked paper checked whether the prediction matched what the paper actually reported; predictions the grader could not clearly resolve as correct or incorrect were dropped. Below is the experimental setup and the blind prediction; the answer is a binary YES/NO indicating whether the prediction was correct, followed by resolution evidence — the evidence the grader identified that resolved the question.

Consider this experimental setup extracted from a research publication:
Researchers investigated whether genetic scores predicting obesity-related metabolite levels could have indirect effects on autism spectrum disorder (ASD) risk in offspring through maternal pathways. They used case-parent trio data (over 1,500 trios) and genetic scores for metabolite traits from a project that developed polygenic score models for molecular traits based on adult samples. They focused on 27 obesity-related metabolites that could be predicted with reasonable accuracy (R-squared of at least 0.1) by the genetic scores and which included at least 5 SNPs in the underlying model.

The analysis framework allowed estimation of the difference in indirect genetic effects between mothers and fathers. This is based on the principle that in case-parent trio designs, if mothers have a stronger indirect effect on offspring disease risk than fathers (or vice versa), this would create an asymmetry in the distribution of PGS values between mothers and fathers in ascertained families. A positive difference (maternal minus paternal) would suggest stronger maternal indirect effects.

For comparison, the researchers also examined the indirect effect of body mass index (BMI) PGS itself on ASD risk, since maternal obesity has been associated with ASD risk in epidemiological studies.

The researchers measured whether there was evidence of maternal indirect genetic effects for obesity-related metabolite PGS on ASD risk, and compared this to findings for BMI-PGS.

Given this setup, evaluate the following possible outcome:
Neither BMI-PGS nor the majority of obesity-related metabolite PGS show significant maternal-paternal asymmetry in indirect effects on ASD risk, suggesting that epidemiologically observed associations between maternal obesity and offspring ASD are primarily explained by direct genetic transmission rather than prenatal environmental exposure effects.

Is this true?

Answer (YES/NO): NO